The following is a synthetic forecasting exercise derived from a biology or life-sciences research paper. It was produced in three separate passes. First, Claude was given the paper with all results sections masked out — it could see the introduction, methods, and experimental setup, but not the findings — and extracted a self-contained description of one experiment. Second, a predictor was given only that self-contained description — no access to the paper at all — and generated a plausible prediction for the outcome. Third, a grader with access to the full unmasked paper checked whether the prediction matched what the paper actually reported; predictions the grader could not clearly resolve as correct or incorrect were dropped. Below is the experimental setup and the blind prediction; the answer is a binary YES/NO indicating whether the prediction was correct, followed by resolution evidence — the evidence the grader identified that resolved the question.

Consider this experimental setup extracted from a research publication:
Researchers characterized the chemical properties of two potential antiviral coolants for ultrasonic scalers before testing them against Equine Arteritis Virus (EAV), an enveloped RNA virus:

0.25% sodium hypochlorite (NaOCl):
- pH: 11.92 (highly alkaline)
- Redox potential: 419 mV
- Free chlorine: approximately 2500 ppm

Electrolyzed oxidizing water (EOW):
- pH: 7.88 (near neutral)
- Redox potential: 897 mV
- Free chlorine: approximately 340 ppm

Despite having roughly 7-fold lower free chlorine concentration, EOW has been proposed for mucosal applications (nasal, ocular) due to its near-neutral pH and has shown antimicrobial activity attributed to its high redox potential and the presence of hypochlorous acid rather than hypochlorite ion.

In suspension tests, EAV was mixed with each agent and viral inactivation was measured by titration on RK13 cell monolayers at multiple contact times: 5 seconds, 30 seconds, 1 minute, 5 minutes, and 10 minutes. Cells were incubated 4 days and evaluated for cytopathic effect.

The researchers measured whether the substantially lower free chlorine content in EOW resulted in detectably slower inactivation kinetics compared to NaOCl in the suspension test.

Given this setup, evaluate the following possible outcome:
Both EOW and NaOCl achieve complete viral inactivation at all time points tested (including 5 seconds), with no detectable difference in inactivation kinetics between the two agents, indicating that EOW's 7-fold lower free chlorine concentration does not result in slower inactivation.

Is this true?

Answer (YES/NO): YES